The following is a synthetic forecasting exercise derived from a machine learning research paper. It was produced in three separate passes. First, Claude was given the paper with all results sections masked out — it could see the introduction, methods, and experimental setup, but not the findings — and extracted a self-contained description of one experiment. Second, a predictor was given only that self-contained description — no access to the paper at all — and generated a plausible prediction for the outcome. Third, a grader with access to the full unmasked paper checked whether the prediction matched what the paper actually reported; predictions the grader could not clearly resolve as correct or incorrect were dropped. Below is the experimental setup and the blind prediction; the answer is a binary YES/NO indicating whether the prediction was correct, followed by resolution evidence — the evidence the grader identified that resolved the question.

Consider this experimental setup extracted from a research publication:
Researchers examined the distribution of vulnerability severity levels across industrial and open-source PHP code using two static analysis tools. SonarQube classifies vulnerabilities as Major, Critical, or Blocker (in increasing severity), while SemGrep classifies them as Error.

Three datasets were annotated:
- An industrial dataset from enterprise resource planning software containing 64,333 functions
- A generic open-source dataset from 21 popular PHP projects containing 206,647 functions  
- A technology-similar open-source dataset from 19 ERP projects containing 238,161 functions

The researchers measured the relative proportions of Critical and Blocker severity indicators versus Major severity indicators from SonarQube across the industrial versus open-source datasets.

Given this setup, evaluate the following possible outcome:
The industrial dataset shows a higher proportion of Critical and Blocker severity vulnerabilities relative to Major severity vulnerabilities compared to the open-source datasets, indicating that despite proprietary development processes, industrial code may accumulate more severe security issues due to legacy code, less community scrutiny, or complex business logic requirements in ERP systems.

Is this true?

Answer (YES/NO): YES